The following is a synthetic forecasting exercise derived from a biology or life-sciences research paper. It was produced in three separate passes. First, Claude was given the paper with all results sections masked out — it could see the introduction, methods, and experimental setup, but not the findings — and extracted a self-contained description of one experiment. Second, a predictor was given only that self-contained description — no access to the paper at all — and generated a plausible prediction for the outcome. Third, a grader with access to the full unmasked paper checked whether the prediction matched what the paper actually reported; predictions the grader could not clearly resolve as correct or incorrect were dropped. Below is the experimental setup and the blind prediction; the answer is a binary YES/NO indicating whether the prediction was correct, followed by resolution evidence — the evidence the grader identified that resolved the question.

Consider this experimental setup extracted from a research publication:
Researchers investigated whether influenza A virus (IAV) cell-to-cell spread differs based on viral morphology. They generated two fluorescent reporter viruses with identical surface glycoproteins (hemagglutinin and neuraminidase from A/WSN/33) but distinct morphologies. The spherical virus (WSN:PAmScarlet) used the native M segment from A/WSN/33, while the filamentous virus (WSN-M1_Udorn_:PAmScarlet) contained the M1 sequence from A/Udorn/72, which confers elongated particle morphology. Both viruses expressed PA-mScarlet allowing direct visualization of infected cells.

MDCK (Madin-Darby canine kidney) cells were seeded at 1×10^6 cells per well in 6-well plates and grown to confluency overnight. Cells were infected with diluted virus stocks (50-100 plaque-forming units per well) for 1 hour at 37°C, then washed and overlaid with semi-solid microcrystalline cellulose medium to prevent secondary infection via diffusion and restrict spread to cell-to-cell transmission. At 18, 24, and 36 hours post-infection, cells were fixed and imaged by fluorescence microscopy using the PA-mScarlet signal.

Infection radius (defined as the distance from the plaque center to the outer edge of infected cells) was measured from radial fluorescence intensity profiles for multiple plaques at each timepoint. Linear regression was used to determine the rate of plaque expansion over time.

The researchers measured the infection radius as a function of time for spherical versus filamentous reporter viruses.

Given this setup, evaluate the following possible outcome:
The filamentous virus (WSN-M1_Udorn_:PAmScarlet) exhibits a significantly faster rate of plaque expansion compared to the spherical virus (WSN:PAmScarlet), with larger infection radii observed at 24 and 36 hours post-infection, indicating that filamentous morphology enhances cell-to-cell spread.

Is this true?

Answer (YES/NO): NO